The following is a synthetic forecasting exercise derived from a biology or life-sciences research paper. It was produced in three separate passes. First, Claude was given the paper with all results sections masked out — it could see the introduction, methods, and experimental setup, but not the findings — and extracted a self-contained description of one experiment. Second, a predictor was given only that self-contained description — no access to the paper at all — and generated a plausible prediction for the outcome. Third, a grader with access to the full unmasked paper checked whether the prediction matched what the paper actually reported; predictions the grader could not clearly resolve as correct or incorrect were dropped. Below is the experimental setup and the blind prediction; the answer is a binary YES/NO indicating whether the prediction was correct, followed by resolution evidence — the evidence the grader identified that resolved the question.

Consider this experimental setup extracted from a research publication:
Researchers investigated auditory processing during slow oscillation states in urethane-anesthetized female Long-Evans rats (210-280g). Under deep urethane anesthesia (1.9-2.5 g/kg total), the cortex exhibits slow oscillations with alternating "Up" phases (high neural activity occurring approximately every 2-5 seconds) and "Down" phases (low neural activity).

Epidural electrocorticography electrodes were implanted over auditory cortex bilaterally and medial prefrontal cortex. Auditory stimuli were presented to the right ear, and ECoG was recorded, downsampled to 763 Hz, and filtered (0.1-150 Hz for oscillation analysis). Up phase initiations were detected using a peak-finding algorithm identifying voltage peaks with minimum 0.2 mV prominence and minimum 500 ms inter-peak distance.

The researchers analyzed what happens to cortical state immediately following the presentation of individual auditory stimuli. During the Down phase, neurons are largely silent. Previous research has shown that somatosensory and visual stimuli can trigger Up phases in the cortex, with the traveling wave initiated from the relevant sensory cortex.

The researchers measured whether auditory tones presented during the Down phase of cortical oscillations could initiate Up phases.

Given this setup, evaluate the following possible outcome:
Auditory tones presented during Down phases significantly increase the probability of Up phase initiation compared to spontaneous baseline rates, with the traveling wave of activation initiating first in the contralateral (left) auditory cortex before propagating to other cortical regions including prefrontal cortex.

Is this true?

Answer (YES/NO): NO